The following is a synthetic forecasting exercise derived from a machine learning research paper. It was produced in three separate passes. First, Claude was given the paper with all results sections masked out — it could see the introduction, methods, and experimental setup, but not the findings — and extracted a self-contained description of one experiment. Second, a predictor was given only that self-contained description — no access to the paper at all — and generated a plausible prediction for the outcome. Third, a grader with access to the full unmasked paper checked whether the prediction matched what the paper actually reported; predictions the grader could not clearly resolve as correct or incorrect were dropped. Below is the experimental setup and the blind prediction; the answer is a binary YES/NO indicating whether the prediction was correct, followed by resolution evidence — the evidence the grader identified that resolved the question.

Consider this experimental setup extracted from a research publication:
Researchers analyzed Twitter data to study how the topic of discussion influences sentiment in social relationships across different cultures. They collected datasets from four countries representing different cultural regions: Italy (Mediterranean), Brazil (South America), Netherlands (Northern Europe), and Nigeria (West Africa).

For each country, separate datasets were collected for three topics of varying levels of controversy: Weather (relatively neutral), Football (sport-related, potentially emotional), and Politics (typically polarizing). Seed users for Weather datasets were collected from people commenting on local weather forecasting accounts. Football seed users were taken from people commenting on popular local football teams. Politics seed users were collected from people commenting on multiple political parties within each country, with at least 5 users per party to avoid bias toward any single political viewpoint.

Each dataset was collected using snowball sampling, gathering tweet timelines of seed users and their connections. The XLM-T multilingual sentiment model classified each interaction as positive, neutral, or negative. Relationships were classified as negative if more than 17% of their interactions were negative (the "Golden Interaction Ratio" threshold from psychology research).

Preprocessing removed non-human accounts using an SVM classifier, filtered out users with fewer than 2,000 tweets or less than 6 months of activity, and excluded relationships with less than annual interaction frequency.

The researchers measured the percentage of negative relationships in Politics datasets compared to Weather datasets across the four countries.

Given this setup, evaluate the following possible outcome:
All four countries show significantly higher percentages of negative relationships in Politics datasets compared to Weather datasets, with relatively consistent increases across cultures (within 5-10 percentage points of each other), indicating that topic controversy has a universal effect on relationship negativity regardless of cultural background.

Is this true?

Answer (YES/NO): NO